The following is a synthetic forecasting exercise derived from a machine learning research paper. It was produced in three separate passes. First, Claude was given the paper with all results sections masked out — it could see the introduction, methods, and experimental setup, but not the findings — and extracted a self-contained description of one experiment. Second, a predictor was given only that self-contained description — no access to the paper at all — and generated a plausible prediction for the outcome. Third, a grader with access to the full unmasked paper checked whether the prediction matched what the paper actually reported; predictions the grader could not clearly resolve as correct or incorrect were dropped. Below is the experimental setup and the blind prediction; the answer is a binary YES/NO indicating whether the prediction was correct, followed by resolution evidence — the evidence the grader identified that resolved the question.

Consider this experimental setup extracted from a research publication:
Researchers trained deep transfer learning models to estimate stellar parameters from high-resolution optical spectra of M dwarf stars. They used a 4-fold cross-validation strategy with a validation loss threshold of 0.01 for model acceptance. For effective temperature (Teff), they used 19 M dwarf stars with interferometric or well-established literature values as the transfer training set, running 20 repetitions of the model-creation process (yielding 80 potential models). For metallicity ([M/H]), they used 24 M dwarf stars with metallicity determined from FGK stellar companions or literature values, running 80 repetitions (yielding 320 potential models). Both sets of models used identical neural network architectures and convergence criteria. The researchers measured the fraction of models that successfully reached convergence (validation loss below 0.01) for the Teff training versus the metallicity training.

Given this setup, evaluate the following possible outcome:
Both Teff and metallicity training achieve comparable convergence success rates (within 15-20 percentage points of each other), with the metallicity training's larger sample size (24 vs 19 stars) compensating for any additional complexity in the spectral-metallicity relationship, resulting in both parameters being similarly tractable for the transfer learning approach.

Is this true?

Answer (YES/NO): NO